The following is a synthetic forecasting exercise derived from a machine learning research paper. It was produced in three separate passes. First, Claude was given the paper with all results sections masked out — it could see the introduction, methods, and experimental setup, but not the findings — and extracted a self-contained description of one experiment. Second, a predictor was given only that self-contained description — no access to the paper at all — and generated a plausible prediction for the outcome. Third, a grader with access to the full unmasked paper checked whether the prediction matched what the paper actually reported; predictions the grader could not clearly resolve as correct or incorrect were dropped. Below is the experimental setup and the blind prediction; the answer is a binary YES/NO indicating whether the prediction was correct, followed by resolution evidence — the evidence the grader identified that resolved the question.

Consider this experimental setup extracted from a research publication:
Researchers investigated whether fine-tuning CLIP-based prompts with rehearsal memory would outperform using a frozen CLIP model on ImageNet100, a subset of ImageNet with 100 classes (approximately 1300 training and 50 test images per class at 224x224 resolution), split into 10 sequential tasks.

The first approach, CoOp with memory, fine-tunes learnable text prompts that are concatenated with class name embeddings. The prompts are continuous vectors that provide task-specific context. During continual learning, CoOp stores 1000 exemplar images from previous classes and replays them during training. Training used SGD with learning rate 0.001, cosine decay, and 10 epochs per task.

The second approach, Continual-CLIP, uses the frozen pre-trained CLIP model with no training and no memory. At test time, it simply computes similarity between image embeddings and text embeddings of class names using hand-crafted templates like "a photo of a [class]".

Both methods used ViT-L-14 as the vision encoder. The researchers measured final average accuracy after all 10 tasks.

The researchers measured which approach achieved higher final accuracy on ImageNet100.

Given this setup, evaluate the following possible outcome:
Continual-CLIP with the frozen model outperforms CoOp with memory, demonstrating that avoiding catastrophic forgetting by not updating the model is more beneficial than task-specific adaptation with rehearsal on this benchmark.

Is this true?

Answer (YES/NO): NO